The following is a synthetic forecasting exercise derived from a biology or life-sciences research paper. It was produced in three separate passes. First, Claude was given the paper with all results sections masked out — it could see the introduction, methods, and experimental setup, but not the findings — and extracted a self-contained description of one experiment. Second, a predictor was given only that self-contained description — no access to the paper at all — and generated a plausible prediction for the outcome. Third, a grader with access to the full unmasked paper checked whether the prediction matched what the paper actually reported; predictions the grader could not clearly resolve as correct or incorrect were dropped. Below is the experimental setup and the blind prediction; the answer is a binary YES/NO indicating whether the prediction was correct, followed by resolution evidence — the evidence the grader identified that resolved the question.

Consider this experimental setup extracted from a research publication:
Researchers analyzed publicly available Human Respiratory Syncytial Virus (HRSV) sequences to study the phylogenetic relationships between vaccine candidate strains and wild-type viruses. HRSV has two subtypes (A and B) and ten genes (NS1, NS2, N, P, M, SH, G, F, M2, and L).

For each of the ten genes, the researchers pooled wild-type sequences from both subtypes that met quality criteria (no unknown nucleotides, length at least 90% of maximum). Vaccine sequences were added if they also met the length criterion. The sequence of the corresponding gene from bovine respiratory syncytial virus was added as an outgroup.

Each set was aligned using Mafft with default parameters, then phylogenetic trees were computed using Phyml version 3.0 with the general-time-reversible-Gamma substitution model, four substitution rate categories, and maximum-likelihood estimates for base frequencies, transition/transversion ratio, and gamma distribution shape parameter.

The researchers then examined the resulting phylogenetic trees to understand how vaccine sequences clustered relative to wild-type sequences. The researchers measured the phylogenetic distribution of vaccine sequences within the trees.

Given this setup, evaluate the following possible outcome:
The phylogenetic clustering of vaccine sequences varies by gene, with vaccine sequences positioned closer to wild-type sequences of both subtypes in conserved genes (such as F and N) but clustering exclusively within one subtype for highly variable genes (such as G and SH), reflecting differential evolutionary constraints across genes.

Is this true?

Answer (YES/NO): NO